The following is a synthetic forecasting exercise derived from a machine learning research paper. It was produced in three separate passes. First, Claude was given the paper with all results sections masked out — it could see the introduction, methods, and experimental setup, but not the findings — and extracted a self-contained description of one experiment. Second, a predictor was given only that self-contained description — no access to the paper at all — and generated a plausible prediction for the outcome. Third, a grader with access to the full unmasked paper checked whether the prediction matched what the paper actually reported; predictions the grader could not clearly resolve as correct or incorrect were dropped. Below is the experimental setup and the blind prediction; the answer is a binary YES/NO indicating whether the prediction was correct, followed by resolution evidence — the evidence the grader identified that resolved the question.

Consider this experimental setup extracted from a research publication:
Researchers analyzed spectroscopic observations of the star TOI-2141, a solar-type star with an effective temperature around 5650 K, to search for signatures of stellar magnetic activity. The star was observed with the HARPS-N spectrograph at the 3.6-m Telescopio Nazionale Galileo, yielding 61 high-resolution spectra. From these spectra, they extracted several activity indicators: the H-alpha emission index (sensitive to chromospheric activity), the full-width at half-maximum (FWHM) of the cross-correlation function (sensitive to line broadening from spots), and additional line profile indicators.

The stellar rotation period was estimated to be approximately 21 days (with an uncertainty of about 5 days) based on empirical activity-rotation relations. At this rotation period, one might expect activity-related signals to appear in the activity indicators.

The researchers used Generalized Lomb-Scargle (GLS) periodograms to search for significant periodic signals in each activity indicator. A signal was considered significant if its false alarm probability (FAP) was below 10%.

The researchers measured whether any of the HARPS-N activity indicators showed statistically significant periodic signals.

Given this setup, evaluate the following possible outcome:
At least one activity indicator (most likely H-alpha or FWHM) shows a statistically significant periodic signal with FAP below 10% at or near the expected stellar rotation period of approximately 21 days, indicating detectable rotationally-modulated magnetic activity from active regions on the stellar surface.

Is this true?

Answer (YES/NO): NO